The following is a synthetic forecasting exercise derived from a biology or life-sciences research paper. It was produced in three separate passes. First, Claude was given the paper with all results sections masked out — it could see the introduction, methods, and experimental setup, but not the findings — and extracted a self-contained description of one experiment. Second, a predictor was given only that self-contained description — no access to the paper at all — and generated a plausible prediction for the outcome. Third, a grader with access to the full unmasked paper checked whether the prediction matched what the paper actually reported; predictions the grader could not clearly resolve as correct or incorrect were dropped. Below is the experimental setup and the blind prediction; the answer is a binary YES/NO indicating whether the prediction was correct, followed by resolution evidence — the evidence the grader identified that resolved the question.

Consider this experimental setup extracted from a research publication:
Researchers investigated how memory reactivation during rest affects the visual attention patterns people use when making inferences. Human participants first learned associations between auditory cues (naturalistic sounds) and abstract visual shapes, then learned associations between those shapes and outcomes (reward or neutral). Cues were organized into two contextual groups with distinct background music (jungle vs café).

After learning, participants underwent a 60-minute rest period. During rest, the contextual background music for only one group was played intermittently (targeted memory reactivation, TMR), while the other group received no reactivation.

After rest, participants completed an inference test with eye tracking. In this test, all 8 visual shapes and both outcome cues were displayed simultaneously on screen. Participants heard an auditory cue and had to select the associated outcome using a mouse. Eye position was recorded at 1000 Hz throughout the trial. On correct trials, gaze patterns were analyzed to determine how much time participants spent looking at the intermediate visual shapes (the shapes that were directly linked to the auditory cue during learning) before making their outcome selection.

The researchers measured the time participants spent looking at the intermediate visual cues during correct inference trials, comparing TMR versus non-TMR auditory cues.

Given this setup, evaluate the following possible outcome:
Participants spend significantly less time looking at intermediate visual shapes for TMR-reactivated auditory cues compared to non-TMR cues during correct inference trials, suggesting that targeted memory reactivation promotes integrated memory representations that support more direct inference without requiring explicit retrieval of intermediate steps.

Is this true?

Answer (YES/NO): YES